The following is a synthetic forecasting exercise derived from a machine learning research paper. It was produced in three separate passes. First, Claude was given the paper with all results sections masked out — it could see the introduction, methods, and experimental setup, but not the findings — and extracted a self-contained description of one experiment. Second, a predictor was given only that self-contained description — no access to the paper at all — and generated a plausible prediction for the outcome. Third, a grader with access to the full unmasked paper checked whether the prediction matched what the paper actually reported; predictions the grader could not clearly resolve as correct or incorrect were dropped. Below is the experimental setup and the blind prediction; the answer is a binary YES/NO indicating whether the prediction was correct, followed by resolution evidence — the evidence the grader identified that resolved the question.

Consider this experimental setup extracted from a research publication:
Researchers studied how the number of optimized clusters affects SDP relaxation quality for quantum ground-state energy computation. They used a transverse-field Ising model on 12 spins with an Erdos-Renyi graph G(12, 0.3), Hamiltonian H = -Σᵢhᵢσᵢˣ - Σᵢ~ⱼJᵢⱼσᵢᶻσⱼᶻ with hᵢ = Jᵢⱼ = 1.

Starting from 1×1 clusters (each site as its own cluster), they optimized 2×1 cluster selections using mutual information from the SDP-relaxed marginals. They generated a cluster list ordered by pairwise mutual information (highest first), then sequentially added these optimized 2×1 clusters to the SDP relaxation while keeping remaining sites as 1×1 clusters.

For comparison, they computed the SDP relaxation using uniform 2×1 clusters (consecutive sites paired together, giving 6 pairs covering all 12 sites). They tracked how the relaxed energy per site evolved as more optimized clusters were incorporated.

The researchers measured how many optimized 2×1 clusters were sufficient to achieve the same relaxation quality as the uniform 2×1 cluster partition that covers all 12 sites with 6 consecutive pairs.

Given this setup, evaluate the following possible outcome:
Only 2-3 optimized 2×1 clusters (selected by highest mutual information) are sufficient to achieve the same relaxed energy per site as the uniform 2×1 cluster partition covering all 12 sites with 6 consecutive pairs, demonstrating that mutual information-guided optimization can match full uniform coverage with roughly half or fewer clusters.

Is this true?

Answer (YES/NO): NO